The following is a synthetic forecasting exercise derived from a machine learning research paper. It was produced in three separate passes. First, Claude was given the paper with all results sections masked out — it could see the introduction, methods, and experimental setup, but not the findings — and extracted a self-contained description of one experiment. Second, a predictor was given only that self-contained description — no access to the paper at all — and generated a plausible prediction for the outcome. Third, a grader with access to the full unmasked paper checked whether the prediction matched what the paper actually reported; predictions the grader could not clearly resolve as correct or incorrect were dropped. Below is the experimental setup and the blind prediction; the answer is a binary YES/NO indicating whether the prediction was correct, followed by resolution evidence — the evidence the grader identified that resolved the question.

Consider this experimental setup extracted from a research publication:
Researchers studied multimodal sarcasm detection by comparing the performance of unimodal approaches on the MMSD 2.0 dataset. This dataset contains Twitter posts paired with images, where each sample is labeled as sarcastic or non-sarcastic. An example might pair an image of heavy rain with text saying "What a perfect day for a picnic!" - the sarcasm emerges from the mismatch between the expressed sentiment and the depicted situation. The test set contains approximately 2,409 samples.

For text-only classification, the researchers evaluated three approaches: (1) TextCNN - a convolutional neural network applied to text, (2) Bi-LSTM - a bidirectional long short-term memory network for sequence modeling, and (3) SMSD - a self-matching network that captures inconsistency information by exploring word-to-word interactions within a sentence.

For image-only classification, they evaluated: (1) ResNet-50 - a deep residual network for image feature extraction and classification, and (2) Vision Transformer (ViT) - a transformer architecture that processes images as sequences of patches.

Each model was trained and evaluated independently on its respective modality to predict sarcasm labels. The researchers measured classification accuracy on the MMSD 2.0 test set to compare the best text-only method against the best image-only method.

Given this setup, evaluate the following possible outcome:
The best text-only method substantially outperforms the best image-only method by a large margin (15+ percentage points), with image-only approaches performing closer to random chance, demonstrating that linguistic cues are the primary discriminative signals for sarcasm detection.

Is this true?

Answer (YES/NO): NO